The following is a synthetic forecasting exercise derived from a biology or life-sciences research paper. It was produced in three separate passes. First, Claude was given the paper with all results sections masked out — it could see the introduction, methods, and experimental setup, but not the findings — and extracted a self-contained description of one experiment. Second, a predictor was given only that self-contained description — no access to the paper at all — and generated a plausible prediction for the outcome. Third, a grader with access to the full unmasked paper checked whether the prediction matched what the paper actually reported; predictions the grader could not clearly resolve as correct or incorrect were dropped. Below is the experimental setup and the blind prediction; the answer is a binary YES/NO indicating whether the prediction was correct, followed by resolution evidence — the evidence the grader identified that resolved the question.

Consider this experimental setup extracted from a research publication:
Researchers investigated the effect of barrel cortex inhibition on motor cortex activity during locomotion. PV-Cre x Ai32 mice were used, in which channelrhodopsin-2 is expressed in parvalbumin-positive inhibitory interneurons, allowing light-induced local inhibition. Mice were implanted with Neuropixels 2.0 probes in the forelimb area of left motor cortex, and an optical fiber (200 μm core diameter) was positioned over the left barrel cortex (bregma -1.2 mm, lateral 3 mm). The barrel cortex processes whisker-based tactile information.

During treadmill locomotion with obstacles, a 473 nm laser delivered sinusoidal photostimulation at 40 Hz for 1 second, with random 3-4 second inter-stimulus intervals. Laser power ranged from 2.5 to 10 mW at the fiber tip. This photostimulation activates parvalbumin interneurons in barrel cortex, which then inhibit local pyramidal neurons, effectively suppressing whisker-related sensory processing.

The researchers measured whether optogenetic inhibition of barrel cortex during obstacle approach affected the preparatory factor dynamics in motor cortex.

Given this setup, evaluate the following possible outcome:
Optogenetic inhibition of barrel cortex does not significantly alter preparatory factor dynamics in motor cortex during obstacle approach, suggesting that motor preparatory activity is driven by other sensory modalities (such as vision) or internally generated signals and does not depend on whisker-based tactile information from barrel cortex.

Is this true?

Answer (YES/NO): YES